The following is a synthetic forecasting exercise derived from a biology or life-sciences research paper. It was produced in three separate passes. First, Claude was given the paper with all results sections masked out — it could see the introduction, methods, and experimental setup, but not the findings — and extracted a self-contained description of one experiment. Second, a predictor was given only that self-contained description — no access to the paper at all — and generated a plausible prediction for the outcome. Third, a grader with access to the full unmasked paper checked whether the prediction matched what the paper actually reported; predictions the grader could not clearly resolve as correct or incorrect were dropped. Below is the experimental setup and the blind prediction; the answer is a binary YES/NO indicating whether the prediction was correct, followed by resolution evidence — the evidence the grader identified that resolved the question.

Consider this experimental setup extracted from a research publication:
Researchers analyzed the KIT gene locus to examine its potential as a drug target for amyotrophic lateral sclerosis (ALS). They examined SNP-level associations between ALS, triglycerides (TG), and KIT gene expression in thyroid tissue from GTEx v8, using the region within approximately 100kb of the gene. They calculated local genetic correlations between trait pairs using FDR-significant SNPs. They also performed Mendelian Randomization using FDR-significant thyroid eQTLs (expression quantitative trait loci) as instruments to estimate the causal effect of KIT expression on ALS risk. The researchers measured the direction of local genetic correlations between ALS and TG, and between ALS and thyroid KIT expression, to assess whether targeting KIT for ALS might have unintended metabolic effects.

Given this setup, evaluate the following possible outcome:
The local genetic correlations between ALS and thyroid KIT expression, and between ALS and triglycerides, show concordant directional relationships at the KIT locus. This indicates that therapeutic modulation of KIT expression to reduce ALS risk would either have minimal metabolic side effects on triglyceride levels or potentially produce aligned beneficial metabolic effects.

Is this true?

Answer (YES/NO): NO